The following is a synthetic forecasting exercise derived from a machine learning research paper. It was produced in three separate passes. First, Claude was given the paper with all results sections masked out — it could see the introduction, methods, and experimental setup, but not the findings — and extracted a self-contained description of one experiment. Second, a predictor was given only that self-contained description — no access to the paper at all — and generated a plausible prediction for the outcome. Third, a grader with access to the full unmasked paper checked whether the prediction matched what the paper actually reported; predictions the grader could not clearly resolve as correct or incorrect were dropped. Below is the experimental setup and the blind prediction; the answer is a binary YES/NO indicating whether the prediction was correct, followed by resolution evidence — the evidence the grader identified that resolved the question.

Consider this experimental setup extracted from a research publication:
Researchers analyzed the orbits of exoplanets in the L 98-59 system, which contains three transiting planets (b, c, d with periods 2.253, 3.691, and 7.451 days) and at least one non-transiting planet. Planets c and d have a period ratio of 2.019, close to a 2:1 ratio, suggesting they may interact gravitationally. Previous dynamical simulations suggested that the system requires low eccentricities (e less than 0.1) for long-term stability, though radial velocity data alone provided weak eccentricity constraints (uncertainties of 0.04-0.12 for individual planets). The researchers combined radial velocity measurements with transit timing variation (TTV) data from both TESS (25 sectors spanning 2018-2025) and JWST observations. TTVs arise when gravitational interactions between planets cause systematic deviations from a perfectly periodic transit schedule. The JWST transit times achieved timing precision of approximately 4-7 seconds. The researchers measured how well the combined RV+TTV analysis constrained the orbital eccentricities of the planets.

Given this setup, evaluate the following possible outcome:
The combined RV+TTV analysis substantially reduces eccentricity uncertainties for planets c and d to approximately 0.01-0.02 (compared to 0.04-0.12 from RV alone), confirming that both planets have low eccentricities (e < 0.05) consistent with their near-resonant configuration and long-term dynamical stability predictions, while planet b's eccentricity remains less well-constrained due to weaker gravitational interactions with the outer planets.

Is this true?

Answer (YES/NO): NO